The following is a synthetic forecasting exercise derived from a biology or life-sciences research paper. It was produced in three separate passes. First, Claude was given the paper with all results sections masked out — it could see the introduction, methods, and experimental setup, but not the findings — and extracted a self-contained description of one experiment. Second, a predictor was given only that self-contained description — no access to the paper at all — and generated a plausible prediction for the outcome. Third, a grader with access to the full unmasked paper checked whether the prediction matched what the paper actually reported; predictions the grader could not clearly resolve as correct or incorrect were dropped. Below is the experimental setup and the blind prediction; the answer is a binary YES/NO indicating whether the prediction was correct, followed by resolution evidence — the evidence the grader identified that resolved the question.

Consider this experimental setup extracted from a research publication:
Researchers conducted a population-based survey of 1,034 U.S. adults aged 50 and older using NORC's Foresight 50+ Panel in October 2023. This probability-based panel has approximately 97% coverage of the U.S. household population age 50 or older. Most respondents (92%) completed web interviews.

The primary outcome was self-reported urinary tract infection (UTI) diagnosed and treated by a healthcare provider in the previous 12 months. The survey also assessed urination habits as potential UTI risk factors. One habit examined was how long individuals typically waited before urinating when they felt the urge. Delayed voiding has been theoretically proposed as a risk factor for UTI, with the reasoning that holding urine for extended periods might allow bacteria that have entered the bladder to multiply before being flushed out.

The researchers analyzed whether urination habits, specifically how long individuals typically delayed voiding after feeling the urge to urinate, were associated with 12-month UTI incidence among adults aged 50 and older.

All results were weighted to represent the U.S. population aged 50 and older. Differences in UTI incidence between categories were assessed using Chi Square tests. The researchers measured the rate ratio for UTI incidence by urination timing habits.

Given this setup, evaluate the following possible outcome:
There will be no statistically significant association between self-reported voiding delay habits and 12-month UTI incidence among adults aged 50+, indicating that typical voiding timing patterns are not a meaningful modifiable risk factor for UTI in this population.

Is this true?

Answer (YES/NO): NO